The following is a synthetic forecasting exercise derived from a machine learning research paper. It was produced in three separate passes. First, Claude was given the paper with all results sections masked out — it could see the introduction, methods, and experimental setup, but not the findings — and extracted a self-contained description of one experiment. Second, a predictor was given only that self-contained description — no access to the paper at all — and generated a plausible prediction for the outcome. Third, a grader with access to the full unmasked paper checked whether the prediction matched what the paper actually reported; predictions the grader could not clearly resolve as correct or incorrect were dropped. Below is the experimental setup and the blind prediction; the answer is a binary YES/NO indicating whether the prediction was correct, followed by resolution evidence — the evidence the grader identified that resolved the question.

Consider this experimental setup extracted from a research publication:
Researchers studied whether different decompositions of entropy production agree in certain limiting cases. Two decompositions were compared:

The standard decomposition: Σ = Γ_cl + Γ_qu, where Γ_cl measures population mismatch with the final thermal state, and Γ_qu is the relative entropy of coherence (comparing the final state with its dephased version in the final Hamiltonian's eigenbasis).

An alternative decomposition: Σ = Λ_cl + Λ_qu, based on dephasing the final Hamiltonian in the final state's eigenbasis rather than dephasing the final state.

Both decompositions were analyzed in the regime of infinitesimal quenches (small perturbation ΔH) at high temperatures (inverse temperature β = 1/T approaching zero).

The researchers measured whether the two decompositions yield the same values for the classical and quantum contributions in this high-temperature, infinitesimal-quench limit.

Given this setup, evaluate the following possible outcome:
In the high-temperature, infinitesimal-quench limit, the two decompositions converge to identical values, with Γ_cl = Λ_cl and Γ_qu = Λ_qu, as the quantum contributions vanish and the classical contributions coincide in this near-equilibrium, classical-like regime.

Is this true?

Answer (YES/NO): NO